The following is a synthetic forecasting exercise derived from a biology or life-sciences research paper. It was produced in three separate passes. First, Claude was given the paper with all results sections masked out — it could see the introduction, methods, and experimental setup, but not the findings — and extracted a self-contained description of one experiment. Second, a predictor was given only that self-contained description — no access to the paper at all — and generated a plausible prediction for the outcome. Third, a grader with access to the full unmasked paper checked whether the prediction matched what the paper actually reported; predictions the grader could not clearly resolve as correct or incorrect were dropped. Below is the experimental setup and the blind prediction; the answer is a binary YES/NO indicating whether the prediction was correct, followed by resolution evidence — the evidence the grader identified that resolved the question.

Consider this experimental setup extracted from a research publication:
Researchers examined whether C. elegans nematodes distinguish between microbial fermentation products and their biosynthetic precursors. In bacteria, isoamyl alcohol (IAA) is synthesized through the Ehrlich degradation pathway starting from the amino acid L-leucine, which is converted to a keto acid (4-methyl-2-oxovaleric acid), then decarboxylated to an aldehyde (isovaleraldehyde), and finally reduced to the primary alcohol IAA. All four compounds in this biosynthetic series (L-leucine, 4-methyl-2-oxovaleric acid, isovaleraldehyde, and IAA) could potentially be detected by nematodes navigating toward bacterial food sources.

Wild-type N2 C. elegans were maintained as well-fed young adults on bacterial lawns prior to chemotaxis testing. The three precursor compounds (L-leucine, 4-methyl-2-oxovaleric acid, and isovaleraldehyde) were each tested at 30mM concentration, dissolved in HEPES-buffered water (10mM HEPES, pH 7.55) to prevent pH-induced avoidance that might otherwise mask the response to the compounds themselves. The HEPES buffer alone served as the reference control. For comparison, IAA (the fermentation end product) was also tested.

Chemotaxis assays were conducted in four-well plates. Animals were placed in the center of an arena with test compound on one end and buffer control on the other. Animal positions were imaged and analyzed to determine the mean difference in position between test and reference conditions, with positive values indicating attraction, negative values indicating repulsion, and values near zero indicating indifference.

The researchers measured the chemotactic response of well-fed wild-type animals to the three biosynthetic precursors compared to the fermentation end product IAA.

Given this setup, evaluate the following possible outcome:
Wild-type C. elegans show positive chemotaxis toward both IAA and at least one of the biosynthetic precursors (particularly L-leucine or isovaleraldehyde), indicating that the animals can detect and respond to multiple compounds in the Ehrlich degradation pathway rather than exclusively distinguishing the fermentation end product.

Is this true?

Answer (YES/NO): NO